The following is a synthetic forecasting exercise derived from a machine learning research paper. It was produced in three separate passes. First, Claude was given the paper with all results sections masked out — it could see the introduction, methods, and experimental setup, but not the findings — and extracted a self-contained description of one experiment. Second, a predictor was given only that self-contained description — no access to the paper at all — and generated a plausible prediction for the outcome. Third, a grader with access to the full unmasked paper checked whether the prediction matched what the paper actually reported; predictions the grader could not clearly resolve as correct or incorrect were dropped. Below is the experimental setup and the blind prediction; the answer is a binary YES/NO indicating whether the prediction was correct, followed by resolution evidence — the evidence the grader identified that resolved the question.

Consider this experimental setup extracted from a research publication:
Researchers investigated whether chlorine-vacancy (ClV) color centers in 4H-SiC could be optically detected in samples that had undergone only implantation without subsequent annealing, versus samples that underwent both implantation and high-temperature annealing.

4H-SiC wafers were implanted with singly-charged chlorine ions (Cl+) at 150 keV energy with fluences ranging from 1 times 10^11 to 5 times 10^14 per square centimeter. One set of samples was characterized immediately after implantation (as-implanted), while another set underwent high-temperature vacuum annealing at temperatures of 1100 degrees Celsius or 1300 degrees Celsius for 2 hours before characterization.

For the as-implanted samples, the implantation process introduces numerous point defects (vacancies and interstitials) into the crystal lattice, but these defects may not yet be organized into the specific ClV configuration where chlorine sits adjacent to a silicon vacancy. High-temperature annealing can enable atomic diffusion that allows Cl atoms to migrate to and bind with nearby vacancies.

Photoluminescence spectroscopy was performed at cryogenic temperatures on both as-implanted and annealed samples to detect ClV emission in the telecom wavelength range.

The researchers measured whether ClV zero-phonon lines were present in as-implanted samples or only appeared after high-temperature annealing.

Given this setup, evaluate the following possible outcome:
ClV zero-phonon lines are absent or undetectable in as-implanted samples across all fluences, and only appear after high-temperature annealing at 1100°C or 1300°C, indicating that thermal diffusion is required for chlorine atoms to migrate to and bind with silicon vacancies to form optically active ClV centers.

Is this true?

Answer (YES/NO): YES